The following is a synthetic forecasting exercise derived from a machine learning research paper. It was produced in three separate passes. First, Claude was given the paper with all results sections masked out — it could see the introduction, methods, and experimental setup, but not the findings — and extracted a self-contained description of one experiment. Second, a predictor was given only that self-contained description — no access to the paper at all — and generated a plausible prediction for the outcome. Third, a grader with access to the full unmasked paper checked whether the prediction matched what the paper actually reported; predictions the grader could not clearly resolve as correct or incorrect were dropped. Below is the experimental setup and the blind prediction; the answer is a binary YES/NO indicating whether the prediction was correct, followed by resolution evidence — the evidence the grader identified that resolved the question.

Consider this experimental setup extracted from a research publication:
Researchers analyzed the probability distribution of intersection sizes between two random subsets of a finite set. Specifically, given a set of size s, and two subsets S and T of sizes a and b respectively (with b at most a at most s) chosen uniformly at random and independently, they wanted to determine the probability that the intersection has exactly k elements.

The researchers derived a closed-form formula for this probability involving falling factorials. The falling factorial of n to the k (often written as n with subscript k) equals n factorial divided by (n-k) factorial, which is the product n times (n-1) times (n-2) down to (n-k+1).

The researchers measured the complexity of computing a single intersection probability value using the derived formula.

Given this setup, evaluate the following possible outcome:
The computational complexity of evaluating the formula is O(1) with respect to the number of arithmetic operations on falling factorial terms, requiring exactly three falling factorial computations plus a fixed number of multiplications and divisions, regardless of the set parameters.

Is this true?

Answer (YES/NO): NO